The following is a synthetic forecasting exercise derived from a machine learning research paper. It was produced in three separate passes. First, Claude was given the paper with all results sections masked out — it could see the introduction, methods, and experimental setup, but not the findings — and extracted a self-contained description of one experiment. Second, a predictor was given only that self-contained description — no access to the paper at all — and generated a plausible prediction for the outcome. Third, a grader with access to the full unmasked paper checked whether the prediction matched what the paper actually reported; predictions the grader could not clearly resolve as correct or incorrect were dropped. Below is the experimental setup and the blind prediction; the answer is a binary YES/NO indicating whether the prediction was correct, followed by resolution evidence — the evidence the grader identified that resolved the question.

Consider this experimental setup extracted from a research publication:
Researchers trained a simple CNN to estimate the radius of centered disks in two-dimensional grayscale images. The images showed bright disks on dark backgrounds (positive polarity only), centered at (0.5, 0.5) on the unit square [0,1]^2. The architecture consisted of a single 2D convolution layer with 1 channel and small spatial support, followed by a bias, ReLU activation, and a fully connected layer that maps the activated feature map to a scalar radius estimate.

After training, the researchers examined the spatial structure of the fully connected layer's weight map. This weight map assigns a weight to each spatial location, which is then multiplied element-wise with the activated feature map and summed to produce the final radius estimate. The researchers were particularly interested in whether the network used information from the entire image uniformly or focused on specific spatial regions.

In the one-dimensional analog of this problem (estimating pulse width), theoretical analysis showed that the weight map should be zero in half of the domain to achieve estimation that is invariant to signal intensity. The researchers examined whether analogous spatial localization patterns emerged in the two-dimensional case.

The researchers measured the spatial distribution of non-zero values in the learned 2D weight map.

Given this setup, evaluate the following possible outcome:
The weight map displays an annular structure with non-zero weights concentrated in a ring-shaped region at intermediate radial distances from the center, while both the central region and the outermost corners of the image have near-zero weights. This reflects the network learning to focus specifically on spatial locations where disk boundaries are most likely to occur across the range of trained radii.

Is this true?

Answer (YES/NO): NO